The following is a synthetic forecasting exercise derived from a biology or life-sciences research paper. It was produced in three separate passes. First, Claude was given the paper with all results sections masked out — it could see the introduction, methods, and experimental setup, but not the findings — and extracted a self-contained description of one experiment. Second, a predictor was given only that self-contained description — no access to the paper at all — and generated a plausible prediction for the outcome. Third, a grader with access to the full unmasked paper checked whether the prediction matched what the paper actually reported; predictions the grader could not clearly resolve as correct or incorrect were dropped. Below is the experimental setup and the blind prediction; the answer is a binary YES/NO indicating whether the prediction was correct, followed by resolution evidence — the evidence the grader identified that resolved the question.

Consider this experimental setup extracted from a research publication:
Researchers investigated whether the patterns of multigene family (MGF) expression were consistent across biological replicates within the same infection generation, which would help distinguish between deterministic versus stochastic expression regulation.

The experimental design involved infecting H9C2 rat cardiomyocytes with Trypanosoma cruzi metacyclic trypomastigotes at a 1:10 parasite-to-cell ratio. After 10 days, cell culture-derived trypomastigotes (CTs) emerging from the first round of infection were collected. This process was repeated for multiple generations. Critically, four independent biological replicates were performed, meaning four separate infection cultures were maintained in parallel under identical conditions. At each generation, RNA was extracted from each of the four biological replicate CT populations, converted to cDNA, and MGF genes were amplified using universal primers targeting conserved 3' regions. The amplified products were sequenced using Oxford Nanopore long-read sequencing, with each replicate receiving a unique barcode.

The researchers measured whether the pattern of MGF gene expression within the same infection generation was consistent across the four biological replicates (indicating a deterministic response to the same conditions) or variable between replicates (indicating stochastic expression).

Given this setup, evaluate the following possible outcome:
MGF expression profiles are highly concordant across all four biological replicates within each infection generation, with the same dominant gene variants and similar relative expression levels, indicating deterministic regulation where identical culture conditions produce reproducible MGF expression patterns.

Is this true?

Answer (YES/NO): NO